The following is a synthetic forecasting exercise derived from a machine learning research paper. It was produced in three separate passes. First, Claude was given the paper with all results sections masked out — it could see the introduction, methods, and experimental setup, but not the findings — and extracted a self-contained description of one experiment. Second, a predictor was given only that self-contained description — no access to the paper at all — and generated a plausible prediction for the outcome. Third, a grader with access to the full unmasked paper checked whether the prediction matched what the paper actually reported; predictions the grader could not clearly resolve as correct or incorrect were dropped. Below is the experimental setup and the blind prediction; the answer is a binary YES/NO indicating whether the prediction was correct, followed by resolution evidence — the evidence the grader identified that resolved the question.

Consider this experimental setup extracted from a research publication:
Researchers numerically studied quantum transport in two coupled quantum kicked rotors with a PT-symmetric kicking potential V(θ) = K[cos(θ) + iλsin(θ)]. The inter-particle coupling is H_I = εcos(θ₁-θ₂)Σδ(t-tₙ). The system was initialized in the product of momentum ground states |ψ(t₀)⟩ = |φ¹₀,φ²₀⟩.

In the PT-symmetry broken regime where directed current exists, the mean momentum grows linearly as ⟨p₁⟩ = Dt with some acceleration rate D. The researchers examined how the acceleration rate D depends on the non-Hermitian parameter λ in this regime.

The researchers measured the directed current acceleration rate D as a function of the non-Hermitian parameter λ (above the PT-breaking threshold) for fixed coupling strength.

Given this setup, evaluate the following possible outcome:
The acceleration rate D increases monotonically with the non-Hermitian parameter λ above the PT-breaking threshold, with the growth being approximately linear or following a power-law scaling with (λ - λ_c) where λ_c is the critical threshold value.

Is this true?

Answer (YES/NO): YES